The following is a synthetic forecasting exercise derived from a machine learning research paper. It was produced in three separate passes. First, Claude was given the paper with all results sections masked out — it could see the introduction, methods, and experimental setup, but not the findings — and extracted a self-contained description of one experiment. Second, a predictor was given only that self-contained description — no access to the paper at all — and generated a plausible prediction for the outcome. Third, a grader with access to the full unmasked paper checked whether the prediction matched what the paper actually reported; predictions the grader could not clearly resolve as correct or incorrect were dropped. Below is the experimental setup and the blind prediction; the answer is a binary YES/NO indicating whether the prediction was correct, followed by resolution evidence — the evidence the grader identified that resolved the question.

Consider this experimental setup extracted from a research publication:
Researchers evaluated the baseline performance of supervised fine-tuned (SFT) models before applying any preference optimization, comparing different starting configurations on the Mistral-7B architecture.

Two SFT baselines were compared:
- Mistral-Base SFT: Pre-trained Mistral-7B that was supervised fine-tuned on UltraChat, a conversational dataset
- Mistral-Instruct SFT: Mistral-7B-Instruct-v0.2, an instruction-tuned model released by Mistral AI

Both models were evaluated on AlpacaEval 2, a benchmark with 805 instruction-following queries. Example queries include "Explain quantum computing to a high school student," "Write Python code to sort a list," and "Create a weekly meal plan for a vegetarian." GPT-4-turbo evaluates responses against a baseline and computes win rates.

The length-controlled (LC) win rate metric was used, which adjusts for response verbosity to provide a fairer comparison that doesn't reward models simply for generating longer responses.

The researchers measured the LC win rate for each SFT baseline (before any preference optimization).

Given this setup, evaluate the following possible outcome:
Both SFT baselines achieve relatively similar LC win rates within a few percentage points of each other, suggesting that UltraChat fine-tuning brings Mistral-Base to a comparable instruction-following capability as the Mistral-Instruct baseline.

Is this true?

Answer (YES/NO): NO